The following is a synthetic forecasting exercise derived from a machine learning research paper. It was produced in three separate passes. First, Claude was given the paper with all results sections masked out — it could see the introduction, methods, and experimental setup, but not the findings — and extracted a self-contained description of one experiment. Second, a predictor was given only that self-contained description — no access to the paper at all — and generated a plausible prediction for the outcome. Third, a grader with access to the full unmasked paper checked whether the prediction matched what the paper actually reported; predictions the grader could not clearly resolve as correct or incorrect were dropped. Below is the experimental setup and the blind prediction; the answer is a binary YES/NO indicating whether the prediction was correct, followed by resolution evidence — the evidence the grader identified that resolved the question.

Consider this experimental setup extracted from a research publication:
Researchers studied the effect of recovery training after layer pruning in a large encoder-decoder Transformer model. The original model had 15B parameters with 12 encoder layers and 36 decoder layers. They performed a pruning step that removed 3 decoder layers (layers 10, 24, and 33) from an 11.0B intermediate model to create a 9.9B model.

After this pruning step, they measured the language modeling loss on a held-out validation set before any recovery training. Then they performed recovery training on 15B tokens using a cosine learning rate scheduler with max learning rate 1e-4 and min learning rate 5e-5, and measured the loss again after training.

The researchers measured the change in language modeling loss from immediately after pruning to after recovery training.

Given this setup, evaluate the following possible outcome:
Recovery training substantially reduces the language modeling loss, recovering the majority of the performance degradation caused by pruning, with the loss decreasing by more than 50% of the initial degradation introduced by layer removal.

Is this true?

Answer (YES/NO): YES